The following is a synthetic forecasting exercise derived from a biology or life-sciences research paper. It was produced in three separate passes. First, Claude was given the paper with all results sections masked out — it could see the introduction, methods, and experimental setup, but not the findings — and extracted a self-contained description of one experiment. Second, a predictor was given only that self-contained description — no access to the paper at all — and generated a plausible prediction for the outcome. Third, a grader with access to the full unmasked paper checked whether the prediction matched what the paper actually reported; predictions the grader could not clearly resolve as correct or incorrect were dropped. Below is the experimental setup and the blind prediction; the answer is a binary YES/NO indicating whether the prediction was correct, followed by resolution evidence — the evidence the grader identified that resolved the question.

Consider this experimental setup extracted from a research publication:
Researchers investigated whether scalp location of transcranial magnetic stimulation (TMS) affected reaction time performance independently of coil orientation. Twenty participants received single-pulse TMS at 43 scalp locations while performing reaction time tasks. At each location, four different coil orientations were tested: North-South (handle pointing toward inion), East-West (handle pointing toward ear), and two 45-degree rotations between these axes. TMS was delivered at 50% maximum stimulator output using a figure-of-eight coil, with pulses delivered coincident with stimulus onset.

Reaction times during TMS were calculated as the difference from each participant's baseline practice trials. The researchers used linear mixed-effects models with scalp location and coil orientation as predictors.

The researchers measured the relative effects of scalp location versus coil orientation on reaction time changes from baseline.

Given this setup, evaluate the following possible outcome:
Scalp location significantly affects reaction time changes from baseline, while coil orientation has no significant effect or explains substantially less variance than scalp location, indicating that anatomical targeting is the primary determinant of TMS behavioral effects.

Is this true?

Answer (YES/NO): YES